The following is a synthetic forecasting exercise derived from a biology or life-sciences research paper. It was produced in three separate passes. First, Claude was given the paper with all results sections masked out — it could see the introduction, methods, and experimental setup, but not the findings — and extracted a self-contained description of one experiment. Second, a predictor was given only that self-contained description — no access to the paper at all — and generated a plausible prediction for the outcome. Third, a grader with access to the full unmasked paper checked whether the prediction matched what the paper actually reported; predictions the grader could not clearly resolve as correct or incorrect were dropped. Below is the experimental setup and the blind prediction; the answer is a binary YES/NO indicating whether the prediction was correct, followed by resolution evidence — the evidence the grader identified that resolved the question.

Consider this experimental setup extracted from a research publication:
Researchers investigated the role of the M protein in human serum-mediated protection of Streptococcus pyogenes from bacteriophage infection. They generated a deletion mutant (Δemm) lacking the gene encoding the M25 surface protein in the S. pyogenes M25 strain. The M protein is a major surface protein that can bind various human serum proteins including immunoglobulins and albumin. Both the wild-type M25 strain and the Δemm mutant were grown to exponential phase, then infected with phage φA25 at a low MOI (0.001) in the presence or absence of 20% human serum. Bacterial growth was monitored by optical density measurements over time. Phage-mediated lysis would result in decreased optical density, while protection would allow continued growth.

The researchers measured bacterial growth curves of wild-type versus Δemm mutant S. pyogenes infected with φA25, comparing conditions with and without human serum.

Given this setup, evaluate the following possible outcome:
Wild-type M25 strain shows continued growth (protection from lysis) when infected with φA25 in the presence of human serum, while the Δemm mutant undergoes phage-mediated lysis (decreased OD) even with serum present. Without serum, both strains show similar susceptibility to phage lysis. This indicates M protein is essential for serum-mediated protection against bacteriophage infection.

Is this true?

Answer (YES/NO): NO